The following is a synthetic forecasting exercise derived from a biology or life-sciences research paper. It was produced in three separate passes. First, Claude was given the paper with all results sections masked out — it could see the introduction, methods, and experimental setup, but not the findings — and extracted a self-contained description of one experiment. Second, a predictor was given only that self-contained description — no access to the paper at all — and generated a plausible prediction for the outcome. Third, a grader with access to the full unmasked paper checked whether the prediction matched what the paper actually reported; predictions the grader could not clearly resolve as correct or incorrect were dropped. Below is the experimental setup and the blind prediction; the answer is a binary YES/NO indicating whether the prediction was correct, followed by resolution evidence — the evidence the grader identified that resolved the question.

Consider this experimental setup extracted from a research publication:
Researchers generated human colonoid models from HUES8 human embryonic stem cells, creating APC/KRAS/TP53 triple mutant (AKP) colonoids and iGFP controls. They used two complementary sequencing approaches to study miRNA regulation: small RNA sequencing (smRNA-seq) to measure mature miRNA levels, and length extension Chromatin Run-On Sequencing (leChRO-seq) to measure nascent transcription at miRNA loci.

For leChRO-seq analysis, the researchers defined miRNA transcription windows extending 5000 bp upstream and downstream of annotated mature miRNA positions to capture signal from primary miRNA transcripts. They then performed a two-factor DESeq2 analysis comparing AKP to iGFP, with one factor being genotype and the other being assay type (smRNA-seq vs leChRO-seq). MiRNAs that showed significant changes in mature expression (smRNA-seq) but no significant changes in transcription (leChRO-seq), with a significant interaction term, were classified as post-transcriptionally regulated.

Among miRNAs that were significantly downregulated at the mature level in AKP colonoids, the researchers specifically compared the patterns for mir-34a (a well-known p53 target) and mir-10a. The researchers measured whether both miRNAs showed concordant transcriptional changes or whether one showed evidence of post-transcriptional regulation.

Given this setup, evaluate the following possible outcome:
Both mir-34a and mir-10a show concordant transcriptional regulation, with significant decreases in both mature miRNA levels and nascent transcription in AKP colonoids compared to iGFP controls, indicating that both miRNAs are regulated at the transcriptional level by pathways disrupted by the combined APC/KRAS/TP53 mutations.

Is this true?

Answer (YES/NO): NO